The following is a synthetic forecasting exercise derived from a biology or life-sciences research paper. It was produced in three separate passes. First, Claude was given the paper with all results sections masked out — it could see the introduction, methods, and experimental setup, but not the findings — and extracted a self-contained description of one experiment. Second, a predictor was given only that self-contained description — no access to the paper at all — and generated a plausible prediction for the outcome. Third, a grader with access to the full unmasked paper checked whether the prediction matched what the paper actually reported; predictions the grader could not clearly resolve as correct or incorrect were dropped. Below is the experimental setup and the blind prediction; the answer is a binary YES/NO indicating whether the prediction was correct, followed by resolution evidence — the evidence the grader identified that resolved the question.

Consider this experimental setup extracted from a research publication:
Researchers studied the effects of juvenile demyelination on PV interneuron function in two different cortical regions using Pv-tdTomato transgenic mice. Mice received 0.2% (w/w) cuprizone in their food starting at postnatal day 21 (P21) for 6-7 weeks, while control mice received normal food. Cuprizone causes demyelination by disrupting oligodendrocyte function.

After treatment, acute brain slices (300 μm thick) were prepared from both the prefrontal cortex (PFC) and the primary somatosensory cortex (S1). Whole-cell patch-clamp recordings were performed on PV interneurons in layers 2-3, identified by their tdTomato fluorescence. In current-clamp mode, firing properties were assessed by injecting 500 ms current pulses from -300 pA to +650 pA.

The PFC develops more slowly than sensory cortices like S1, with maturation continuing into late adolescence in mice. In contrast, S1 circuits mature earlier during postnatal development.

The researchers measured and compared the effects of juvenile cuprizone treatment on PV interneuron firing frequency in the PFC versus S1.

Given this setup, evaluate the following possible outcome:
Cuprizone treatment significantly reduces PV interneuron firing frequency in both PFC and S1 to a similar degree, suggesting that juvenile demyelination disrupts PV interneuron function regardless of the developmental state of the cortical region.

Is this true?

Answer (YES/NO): NO